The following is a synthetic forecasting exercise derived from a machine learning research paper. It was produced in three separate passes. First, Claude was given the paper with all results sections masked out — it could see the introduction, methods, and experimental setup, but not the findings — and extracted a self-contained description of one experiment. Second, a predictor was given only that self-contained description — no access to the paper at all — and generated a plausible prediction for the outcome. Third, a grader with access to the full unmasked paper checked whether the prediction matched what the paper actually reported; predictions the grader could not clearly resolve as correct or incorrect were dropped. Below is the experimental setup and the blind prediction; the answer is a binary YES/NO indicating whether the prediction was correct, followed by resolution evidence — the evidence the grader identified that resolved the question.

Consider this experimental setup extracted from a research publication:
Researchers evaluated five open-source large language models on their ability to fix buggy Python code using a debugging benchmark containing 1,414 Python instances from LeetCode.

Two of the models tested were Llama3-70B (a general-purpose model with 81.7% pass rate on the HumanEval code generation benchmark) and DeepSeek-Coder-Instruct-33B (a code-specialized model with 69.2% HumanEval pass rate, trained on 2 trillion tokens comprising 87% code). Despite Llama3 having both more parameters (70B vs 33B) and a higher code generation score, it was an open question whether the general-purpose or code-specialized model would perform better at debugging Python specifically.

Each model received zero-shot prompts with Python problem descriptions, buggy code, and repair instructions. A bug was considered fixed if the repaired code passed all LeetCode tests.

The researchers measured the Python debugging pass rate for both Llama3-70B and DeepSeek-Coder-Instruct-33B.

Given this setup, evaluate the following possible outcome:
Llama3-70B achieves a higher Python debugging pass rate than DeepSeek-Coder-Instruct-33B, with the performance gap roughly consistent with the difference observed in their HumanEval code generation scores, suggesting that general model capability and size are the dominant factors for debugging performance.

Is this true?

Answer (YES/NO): NO